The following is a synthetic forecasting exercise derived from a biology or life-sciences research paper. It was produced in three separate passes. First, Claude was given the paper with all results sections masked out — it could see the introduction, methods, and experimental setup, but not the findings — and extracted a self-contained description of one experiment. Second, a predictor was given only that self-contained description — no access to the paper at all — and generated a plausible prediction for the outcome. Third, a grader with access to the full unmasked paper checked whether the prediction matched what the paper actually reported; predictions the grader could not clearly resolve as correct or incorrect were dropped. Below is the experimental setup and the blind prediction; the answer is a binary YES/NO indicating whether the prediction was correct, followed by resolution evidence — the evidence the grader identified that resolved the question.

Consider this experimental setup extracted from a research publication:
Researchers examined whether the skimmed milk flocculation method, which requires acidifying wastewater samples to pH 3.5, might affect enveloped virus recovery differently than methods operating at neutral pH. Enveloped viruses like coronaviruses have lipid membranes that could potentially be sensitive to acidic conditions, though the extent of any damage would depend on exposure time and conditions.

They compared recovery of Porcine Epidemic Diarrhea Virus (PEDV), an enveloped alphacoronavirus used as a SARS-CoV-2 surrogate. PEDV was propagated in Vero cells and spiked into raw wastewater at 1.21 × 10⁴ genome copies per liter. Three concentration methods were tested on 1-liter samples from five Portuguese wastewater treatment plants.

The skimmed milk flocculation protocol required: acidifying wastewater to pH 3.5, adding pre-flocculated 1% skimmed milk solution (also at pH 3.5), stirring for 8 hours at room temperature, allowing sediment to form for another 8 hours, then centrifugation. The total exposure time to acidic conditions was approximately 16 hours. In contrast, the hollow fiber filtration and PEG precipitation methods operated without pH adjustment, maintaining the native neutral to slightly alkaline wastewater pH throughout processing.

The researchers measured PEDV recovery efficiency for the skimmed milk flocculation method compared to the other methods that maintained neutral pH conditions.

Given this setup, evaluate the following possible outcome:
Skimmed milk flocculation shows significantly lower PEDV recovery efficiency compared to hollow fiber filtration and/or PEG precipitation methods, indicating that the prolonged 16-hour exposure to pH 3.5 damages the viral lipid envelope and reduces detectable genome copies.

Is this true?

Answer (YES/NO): NO